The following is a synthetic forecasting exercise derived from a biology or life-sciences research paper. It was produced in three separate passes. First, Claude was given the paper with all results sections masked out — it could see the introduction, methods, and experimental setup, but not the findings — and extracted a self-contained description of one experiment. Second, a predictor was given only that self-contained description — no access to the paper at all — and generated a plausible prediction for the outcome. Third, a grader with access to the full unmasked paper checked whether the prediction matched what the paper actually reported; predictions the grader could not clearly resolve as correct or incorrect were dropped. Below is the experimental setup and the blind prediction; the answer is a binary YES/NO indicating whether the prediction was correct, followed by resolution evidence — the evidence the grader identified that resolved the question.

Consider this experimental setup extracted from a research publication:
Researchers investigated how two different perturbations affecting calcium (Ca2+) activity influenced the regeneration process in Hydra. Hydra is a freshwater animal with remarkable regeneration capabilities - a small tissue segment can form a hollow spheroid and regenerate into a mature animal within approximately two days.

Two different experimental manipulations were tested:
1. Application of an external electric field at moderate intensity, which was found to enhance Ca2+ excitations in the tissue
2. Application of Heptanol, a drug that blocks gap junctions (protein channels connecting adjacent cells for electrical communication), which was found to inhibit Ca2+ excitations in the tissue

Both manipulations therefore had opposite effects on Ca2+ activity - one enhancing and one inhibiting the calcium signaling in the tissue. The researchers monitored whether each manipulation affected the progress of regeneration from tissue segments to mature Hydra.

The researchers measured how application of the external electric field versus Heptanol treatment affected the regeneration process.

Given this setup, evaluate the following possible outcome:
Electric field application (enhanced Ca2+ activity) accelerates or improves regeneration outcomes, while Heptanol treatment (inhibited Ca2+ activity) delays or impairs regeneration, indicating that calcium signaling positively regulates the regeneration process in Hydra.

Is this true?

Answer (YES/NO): NO